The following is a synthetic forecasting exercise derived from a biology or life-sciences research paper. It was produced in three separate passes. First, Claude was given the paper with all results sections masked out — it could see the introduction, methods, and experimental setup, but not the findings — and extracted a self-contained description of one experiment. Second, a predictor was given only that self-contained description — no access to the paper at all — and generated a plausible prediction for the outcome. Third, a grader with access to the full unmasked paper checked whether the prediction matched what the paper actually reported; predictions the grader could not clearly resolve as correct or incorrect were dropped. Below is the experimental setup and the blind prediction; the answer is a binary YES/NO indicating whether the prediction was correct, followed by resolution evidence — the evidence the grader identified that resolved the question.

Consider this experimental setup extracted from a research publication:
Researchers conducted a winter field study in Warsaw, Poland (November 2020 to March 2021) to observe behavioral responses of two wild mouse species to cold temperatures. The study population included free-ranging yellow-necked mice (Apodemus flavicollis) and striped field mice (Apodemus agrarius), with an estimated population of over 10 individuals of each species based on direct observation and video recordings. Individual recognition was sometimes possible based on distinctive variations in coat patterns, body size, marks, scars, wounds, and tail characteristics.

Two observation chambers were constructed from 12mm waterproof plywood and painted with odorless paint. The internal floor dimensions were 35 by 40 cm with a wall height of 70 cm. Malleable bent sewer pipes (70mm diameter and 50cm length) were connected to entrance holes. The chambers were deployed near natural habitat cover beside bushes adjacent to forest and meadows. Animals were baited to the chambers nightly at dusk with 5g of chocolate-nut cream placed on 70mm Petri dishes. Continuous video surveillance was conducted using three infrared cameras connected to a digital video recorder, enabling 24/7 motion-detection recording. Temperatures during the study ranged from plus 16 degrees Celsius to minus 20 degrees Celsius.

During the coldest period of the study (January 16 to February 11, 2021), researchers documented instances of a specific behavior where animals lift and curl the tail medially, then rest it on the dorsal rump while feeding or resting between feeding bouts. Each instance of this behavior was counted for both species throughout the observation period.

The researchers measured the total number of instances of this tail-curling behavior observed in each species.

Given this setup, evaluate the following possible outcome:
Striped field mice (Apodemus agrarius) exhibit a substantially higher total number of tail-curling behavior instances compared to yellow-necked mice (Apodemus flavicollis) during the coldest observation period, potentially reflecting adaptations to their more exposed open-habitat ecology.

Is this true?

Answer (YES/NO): NO